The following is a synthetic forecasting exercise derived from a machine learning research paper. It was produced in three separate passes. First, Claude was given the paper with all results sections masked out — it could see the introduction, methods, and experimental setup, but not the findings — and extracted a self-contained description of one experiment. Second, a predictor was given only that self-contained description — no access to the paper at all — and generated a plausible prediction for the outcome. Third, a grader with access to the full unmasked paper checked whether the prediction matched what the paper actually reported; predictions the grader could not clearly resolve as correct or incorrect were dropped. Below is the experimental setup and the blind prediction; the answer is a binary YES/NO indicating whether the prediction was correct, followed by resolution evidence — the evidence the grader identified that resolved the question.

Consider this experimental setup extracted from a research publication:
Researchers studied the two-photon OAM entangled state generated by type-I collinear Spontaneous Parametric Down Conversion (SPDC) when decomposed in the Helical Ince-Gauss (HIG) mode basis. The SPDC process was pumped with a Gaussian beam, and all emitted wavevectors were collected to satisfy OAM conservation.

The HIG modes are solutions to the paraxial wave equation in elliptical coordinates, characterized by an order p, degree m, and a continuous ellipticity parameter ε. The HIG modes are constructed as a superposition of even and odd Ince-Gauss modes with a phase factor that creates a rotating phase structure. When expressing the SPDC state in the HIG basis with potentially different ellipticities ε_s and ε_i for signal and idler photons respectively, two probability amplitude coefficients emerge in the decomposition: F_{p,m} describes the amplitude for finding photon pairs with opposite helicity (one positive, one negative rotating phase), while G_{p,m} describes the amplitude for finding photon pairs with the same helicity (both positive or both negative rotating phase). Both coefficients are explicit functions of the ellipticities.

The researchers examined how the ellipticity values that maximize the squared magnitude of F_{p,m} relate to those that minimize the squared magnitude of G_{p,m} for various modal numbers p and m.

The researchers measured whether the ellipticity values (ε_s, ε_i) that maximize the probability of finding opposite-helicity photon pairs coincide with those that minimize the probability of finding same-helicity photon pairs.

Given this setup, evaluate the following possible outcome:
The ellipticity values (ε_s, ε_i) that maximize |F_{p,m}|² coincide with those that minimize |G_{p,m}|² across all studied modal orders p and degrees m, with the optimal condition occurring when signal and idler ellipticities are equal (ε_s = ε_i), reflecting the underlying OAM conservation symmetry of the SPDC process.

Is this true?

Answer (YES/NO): YES